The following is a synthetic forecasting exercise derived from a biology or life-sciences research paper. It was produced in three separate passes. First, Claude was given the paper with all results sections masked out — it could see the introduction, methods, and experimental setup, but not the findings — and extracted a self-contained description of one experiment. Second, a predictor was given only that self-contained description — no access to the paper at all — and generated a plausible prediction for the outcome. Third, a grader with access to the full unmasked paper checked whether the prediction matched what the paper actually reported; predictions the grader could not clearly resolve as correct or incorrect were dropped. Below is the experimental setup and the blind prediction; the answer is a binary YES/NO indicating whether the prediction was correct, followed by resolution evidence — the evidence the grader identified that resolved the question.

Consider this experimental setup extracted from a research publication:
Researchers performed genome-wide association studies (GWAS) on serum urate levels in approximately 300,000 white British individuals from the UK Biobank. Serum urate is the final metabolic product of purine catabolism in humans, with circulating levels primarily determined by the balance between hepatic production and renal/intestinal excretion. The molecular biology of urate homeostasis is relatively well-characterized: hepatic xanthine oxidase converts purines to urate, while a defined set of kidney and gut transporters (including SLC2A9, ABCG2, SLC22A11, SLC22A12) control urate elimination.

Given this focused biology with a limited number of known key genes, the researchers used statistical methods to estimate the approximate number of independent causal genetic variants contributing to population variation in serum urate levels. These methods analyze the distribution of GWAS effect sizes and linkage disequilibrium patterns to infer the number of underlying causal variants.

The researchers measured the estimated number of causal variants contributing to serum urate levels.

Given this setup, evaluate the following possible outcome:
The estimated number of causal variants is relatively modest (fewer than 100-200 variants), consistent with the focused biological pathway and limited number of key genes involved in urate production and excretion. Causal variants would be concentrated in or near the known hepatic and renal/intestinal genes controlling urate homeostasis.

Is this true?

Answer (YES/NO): NO